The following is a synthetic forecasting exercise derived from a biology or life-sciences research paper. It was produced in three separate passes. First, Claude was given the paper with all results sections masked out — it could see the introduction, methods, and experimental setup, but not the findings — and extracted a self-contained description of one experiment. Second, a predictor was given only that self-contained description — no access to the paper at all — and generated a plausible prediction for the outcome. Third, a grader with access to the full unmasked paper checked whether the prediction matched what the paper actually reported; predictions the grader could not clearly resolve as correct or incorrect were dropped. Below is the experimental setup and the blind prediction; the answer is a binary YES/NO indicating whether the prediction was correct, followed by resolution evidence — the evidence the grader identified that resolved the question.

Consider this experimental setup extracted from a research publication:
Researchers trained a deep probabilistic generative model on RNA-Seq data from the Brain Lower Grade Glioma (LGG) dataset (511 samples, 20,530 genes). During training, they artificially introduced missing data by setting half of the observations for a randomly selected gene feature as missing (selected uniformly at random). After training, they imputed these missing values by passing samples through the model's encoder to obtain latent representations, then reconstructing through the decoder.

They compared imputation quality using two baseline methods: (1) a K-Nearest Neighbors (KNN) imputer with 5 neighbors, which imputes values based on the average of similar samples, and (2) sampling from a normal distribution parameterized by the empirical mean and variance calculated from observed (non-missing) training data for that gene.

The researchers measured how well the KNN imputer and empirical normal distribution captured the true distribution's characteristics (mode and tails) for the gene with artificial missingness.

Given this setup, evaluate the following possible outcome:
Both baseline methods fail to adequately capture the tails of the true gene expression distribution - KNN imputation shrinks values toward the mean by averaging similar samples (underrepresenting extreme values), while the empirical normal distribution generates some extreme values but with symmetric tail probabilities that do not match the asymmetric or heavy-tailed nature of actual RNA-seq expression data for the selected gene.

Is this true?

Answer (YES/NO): NO